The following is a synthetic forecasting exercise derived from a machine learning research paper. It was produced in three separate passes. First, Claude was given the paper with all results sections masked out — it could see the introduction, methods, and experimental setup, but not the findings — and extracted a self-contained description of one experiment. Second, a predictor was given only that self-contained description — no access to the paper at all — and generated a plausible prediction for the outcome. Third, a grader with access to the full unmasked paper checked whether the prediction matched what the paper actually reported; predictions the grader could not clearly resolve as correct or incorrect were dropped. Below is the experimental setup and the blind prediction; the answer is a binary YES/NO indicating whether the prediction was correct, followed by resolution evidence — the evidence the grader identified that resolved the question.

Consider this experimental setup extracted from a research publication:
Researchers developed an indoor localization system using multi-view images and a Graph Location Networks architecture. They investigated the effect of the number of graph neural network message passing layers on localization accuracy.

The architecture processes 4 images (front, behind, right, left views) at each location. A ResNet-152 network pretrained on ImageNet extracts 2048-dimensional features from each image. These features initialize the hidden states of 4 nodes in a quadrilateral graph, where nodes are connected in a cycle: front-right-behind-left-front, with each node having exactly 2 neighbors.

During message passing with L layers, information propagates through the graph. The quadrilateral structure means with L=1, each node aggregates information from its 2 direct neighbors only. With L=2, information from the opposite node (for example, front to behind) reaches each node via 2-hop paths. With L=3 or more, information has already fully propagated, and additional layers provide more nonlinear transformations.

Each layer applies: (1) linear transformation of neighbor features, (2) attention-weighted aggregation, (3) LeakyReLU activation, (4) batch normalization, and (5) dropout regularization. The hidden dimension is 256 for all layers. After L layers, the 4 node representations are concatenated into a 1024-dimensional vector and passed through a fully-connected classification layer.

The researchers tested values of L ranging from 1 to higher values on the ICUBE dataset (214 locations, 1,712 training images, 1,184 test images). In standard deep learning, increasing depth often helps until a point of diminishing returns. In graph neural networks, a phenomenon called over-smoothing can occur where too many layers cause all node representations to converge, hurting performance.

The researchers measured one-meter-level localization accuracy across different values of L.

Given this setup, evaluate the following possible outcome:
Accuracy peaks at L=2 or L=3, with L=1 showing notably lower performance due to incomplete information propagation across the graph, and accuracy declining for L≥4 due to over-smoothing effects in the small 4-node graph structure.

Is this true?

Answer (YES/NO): NO